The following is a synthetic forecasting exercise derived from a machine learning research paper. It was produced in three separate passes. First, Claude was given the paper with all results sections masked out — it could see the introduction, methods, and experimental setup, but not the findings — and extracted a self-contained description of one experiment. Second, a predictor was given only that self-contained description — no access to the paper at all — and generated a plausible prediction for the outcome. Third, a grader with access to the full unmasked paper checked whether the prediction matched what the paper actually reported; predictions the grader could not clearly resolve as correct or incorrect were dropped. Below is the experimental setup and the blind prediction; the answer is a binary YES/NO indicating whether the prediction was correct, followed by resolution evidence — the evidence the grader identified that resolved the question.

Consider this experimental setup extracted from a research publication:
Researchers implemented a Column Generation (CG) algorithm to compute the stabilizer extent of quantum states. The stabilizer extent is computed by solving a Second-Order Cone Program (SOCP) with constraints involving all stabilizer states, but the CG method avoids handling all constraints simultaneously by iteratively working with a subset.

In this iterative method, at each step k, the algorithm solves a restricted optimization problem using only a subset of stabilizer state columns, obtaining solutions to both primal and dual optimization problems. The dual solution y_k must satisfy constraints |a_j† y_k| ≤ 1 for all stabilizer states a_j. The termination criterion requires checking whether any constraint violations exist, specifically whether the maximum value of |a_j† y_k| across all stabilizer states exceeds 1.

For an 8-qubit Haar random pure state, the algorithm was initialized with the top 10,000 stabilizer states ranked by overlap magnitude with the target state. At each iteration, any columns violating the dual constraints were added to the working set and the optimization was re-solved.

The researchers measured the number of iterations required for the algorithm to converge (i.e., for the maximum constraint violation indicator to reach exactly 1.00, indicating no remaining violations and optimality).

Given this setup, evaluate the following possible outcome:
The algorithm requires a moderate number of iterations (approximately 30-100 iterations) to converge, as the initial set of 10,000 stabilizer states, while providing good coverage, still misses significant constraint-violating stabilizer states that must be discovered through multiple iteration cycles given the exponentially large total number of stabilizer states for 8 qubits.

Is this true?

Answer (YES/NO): NO